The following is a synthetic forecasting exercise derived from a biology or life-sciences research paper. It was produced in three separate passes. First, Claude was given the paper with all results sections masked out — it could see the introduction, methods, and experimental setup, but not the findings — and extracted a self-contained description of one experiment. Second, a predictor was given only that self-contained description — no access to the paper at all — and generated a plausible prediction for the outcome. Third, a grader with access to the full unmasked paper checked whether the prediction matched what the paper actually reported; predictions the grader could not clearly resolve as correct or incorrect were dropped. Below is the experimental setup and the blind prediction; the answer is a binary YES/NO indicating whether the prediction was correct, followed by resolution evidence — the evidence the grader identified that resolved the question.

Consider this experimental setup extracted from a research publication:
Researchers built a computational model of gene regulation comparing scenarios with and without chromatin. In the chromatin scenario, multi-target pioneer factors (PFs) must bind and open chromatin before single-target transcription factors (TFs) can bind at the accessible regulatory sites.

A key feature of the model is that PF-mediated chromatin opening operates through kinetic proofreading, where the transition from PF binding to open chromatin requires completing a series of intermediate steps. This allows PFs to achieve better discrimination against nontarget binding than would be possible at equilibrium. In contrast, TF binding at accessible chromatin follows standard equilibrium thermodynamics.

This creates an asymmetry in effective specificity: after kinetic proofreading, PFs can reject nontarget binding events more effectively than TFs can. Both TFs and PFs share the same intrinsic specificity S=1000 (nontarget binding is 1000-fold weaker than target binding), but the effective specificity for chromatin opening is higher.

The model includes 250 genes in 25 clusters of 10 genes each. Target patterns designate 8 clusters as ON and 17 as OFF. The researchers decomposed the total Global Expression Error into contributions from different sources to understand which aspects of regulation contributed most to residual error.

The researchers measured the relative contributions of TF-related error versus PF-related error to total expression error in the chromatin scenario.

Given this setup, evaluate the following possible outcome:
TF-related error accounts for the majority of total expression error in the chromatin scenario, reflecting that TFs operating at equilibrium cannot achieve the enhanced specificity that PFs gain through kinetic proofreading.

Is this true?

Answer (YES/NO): YES